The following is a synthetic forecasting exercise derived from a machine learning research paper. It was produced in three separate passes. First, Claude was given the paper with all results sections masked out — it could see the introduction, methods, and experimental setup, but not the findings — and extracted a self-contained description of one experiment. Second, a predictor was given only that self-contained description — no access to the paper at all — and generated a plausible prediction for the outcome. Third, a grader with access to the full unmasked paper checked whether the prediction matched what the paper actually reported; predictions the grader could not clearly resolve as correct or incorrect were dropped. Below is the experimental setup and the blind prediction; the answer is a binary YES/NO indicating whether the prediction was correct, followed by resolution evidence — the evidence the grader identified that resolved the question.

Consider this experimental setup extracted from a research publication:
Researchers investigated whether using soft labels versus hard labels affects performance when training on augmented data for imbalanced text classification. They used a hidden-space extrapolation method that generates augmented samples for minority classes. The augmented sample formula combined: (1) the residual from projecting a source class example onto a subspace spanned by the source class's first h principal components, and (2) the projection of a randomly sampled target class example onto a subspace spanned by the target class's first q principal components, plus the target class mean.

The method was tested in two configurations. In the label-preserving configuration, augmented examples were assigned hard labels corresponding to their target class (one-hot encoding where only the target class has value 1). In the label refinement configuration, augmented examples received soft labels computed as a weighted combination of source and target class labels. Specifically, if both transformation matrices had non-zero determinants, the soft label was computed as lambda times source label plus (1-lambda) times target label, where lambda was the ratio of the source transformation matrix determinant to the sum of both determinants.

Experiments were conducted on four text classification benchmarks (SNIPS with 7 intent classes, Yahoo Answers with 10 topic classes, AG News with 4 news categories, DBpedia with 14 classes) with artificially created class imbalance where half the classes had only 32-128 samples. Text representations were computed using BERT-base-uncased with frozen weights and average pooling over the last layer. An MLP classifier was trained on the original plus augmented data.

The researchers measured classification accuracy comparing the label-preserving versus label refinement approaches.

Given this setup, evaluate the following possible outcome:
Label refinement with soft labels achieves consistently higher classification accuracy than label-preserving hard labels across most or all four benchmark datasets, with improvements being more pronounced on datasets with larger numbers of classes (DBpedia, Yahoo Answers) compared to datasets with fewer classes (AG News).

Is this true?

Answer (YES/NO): NO